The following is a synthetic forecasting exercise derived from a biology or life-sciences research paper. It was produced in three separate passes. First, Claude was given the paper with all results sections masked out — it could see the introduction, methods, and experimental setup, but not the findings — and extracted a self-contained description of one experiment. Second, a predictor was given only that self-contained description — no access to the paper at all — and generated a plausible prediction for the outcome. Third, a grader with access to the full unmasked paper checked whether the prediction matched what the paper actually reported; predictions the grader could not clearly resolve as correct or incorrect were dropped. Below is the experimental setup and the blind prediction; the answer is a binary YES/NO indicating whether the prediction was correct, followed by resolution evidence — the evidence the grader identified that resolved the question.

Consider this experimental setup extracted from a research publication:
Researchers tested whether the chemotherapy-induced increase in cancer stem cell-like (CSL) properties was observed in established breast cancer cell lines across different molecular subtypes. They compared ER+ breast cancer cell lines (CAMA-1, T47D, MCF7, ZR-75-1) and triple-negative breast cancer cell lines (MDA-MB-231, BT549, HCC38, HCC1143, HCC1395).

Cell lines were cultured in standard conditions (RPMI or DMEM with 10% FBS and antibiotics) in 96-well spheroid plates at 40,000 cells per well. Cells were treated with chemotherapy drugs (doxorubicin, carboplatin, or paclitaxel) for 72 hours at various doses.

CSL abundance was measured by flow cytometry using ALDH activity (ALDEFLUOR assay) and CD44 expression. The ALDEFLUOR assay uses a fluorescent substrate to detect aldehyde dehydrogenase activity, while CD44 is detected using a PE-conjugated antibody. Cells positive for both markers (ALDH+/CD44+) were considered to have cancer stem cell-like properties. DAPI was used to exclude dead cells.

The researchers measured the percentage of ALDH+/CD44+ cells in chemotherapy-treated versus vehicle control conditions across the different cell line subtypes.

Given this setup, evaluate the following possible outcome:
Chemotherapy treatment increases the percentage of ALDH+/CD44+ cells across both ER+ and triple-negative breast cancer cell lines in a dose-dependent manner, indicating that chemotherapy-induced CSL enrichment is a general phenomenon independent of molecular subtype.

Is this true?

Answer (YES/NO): NO